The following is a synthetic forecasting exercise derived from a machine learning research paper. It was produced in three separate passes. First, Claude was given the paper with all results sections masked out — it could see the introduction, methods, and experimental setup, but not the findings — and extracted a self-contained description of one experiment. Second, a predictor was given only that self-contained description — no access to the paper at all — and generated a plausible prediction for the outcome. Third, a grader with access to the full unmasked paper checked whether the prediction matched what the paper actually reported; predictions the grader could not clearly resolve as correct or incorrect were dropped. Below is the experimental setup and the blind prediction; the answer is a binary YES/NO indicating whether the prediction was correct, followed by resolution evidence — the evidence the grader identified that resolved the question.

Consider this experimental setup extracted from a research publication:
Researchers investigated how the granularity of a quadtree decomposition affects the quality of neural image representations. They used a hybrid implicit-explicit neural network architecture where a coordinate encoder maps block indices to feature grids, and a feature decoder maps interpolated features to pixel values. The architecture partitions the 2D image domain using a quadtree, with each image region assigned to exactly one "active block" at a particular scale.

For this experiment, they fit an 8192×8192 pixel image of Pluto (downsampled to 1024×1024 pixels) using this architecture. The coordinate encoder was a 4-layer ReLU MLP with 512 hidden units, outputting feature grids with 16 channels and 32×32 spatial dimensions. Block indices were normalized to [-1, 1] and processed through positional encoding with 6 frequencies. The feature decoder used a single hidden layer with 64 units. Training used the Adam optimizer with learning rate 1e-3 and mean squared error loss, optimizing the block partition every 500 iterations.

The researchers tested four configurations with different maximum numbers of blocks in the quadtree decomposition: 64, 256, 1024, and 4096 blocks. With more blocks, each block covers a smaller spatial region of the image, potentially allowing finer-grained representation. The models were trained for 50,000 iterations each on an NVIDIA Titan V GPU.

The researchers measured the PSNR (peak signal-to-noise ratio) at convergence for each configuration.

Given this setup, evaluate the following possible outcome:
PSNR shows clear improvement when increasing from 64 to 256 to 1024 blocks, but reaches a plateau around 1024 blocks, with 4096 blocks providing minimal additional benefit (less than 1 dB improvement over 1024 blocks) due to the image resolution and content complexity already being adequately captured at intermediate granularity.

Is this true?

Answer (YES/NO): NO